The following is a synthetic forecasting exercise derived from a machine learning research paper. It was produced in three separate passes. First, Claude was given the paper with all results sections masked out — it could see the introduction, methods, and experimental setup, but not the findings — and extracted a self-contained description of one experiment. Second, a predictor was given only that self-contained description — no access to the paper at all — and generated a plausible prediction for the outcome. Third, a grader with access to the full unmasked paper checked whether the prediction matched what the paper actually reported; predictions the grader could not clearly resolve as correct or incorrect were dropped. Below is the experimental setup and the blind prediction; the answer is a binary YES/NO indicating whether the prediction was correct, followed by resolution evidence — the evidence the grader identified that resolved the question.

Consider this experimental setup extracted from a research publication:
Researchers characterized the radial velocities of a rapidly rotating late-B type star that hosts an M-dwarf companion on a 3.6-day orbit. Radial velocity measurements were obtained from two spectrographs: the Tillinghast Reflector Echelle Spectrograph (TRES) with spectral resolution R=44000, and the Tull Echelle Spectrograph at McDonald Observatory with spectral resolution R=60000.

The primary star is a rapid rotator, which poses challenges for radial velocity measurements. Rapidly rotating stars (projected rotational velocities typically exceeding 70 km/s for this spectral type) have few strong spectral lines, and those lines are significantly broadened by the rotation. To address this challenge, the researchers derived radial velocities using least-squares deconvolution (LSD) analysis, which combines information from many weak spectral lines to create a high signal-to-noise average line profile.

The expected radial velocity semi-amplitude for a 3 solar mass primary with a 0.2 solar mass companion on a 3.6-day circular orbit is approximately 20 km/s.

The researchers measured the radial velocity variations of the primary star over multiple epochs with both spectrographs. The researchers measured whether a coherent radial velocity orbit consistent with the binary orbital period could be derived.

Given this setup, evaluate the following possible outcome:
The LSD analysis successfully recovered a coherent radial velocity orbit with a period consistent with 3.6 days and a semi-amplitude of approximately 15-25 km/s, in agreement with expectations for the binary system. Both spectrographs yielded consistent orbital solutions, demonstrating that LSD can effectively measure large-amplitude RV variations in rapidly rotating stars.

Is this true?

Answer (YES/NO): YES